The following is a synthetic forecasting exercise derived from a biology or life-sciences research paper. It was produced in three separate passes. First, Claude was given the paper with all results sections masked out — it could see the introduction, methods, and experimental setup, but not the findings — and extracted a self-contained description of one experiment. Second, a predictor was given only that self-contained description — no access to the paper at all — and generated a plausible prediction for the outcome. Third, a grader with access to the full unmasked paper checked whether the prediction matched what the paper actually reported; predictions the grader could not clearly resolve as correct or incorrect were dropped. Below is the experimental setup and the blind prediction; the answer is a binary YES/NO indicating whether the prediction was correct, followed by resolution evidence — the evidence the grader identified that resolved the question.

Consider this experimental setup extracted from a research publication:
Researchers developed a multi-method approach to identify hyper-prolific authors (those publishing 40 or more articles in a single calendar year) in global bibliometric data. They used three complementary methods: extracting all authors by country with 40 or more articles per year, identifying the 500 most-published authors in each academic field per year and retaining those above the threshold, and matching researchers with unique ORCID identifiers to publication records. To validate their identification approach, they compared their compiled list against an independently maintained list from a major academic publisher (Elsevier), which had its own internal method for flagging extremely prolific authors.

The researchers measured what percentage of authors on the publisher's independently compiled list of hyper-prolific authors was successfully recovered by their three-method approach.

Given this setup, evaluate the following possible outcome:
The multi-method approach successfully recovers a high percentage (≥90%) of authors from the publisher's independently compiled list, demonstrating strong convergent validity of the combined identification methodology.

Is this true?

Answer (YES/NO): YES